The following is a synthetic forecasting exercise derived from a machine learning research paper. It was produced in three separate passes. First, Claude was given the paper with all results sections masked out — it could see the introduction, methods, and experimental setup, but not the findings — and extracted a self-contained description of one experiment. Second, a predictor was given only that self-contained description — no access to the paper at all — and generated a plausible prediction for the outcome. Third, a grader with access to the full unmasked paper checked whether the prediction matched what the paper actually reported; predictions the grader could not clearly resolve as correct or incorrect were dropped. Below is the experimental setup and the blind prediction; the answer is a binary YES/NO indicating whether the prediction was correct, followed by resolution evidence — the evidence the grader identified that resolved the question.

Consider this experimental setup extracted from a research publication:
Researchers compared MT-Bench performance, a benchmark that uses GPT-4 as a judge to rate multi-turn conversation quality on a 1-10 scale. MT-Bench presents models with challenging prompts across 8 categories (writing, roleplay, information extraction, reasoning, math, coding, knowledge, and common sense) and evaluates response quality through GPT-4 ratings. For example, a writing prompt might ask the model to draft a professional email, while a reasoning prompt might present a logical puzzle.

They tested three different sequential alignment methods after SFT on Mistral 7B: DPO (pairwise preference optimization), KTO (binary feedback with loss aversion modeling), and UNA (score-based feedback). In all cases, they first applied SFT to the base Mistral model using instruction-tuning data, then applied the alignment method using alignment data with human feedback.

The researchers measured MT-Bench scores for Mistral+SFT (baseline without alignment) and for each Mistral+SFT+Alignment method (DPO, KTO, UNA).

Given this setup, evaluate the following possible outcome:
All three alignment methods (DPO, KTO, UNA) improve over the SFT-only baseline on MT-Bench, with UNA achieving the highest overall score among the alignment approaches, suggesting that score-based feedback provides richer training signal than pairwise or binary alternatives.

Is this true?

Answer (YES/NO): NO